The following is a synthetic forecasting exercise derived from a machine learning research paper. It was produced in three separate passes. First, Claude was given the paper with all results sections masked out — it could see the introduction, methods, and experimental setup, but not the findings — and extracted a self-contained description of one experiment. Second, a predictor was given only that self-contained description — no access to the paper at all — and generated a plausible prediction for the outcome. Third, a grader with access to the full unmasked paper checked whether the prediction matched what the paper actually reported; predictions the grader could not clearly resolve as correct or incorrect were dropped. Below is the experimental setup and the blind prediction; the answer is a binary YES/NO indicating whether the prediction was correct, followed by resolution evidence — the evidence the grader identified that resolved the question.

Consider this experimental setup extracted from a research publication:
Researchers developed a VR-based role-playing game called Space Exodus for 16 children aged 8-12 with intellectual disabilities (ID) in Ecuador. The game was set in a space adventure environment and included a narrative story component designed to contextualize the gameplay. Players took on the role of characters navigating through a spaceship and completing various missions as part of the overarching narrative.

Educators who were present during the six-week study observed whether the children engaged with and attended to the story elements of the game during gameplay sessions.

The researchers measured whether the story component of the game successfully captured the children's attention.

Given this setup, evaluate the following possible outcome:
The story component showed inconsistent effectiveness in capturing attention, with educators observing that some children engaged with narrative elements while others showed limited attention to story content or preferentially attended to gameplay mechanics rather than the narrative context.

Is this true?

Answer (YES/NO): NO